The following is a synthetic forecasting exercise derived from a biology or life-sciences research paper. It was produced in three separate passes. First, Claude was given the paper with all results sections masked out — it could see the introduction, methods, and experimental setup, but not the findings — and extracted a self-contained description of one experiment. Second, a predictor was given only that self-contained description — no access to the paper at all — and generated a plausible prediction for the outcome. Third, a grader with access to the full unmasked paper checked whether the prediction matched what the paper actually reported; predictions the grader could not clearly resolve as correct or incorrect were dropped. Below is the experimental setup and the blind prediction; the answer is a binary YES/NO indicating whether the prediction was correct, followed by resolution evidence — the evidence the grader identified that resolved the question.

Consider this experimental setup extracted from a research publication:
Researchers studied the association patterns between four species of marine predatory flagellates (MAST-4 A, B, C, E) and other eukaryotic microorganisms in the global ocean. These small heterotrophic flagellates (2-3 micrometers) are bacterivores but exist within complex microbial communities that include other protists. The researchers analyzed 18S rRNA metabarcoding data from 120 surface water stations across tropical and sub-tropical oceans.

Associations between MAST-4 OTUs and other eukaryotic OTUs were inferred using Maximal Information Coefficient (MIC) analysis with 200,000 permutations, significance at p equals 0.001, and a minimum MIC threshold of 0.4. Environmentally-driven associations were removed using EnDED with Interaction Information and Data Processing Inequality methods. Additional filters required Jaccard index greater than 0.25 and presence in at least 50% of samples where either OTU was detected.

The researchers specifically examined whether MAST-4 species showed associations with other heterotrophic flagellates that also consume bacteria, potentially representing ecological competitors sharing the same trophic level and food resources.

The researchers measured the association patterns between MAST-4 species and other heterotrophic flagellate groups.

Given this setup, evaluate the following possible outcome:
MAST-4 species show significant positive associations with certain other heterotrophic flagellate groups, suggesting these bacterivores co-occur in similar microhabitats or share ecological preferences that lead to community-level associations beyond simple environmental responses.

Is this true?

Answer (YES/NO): YES